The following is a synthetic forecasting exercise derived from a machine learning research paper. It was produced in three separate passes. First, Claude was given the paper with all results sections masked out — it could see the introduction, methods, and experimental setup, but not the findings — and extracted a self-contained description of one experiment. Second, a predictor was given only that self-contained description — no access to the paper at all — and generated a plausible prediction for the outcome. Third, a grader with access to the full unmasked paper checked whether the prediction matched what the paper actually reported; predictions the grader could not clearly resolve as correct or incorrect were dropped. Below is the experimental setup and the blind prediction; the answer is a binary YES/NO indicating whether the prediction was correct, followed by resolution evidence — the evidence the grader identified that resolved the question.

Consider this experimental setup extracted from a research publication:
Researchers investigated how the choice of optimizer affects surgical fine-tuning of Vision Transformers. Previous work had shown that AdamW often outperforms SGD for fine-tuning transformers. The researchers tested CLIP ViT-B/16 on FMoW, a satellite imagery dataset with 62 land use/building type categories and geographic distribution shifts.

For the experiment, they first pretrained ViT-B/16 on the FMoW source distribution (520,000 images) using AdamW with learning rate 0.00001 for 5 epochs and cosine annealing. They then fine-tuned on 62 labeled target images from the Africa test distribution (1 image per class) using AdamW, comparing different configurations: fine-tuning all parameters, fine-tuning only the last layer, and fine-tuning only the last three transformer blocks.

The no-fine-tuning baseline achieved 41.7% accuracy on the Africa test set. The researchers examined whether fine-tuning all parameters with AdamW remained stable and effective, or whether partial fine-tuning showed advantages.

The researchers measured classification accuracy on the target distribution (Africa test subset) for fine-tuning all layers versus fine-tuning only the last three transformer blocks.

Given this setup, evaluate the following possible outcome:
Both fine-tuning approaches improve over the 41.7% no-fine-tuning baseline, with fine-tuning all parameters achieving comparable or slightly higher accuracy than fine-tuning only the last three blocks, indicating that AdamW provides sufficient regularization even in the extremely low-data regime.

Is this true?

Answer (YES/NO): NO